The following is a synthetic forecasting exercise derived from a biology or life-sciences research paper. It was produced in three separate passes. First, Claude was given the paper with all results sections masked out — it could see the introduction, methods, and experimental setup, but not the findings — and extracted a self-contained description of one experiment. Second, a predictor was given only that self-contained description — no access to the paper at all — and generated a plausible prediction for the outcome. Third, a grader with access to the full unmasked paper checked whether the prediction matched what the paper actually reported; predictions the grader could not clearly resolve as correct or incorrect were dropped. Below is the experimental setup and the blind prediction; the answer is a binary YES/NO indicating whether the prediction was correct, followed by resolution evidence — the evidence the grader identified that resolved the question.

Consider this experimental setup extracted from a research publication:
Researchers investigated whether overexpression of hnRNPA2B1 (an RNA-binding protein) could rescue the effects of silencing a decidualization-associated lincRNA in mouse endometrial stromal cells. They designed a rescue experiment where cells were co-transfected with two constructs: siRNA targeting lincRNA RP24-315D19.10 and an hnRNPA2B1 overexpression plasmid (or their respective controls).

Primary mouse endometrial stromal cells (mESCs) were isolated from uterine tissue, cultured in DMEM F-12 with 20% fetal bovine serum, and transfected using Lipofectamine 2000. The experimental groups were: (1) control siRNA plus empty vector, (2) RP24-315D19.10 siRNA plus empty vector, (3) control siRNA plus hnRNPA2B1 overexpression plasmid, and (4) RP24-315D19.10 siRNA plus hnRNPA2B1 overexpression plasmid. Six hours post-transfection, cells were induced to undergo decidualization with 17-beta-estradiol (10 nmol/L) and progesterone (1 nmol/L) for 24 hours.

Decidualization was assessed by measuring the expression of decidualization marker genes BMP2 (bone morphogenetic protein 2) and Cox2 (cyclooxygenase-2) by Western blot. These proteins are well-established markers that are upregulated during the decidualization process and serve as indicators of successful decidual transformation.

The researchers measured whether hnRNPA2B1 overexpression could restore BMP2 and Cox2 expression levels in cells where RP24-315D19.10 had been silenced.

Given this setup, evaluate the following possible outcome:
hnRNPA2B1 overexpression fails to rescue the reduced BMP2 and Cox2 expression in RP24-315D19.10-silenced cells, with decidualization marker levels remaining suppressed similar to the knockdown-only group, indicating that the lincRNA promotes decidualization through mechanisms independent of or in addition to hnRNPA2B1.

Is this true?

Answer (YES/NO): NO